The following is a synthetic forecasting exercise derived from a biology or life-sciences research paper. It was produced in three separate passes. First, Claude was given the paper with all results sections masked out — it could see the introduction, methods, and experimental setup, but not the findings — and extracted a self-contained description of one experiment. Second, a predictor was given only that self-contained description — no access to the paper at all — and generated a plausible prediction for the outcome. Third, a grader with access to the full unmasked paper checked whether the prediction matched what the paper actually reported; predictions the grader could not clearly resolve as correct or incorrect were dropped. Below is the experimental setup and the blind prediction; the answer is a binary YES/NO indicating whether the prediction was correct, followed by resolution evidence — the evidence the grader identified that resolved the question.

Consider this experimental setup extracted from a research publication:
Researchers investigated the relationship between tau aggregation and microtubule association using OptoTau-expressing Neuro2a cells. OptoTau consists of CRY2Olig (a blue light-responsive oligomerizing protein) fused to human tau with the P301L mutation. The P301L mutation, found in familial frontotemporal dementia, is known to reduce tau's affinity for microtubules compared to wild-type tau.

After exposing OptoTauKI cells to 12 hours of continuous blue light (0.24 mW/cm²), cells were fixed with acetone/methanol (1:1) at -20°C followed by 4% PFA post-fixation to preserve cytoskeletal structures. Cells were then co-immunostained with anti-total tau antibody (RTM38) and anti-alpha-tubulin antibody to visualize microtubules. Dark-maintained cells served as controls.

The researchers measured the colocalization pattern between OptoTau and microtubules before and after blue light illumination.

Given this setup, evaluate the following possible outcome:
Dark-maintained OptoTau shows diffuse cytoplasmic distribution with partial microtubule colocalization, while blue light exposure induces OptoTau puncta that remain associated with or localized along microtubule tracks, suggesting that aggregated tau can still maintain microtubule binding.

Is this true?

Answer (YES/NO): NO